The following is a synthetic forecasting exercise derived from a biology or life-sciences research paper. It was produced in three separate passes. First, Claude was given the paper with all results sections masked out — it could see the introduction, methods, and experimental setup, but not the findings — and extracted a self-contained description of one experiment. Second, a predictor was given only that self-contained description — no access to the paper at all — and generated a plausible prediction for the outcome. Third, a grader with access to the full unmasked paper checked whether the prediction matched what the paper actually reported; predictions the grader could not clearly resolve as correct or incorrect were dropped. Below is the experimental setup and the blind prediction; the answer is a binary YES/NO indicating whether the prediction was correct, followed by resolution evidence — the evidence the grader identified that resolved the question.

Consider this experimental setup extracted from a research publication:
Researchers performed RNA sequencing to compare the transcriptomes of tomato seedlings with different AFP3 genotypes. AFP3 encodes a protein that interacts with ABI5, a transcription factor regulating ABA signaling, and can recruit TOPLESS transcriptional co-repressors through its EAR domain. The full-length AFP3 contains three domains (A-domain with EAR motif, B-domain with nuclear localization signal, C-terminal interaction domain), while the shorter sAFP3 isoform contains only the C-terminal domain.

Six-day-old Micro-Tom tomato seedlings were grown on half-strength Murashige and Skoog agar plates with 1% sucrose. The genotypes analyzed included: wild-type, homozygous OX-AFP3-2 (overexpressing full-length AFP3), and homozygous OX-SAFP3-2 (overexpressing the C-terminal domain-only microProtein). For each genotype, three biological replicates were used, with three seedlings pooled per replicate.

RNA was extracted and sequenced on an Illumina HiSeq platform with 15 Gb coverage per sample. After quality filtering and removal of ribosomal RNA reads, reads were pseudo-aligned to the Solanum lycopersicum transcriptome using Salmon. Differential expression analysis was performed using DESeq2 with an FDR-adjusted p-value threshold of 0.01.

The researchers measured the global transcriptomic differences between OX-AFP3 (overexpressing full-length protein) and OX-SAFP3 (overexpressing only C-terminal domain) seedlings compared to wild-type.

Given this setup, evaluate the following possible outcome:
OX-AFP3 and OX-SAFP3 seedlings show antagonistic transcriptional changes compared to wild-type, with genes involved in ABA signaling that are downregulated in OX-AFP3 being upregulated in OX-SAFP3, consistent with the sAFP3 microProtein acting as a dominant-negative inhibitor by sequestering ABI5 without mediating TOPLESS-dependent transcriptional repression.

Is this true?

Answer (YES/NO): NO